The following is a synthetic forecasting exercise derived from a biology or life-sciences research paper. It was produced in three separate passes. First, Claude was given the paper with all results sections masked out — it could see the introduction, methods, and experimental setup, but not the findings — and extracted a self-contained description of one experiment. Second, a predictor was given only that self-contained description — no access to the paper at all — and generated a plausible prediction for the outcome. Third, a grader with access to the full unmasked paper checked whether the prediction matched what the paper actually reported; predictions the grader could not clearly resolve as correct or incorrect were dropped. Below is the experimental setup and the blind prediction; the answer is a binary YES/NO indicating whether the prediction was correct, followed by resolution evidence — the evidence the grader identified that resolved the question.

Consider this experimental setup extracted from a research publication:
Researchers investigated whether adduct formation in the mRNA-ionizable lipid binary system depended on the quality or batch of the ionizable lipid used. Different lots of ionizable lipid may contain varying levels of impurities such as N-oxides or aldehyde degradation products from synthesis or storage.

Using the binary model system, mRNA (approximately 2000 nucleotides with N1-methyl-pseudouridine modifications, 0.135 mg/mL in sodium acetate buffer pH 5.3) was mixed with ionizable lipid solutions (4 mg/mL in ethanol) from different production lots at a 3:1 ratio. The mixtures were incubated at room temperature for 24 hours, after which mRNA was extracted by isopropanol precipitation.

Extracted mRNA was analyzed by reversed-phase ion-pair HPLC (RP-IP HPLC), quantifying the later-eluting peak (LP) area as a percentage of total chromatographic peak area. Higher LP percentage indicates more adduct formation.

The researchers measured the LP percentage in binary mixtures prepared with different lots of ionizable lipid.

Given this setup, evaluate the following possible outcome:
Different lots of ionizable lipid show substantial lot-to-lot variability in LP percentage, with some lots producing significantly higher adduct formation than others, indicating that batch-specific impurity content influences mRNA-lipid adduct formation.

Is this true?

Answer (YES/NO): YES